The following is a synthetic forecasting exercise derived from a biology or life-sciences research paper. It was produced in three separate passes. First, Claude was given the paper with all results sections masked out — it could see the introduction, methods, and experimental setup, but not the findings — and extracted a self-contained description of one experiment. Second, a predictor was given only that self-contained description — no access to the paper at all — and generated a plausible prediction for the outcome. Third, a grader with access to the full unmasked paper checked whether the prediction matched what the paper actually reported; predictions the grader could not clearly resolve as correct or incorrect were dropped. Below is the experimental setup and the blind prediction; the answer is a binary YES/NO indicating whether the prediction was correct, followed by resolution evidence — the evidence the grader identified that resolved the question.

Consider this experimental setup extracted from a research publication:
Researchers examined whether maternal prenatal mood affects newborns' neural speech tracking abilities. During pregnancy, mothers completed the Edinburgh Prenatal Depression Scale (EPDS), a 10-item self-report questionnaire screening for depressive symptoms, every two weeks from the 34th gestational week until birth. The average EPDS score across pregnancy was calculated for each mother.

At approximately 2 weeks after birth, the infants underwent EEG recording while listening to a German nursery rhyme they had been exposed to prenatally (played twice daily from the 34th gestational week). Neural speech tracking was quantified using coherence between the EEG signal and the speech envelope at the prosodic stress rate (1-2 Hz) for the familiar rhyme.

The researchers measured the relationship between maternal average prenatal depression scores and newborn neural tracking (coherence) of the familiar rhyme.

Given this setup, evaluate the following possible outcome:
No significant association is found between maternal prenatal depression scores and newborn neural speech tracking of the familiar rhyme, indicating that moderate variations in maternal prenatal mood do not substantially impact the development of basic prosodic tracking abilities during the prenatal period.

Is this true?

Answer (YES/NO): NO